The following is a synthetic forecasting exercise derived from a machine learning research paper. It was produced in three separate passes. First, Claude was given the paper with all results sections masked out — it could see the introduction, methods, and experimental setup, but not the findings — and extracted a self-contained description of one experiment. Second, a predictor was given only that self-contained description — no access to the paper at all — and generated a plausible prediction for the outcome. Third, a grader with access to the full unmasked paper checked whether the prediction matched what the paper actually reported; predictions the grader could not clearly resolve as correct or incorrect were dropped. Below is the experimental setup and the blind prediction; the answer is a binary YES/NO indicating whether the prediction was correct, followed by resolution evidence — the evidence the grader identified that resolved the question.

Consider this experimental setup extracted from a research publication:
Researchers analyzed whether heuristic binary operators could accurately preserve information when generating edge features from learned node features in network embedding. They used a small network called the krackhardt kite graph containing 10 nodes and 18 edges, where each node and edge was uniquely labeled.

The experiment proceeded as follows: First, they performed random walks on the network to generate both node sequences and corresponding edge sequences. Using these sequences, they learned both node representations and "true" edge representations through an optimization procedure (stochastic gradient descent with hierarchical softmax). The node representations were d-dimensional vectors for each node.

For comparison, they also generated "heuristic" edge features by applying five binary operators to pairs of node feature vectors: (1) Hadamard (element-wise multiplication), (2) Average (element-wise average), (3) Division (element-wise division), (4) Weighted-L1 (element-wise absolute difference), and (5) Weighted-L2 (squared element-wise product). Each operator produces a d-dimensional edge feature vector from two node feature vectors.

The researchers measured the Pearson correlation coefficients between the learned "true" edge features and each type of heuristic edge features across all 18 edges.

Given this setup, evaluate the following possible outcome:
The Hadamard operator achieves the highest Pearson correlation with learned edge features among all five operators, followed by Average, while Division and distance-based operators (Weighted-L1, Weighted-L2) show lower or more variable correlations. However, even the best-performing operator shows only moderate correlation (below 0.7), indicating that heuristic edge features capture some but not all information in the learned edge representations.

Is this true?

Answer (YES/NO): NO